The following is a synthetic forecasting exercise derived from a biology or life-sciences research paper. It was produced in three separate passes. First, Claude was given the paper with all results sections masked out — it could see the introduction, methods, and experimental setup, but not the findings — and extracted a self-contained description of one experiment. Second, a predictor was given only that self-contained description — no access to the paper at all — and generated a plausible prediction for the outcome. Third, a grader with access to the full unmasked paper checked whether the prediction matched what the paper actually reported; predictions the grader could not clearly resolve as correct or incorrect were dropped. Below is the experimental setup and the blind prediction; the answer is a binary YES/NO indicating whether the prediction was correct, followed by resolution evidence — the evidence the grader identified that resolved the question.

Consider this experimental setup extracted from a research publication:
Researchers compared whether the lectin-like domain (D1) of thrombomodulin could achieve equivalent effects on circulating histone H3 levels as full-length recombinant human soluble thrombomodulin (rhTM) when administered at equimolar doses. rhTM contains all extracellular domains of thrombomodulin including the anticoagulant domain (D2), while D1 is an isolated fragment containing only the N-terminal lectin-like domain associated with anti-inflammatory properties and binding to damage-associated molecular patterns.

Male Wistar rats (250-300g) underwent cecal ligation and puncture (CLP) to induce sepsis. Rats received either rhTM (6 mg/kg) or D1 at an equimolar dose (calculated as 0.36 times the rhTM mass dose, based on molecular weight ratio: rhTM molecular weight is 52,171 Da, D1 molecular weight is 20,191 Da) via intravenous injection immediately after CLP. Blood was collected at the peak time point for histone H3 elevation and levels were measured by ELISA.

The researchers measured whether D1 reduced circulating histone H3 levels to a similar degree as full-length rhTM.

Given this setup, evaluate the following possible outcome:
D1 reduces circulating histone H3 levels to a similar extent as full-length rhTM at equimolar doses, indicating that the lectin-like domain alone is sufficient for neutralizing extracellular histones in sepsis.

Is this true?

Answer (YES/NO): YES